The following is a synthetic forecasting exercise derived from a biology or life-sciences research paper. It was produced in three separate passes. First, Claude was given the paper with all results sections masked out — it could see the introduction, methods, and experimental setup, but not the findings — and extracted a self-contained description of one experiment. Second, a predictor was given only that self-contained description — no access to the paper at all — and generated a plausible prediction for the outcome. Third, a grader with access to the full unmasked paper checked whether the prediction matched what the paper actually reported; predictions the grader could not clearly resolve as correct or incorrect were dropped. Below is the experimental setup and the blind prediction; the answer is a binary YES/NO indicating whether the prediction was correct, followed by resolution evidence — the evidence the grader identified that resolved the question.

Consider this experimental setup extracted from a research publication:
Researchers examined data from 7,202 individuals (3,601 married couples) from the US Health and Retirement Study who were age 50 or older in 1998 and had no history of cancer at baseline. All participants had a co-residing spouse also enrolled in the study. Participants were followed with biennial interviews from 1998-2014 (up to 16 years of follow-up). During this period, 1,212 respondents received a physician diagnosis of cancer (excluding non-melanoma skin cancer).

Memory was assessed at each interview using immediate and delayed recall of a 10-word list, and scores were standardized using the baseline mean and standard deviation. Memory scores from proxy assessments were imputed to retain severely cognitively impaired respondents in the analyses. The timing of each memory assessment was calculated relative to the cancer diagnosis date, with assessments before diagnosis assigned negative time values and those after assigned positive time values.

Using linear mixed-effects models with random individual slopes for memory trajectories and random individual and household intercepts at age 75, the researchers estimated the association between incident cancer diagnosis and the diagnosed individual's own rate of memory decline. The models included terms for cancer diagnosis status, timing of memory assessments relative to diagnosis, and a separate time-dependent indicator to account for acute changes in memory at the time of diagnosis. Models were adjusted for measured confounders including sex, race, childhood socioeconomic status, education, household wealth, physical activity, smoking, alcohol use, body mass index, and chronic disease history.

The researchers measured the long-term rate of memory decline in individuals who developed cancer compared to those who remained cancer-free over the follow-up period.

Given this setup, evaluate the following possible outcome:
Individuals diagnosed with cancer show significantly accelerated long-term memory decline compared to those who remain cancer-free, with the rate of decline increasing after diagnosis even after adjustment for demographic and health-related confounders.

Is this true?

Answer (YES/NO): NO